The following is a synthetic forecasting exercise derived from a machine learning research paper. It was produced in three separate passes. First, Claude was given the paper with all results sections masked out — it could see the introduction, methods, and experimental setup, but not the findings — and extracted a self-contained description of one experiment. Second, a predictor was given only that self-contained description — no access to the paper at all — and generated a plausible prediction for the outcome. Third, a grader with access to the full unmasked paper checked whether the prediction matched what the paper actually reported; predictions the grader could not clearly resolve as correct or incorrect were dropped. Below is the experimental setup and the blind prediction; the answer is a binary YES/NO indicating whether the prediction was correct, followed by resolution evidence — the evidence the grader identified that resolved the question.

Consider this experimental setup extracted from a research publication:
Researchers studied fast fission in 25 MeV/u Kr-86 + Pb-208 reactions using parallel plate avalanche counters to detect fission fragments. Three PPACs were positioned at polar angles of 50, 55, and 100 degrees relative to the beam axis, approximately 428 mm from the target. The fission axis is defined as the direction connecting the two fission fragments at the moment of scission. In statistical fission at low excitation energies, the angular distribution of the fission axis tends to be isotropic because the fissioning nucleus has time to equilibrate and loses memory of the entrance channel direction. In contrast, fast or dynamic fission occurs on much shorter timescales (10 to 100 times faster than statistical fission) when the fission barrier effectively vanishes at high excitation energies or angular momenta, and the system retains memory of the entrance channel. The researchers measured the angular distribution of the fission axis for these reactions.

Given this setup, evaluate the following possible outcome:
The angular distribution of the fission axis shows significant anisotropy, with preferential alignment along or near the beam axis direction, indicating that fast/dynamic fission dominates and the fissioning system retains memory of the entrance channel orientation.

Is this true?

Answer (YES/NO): YES